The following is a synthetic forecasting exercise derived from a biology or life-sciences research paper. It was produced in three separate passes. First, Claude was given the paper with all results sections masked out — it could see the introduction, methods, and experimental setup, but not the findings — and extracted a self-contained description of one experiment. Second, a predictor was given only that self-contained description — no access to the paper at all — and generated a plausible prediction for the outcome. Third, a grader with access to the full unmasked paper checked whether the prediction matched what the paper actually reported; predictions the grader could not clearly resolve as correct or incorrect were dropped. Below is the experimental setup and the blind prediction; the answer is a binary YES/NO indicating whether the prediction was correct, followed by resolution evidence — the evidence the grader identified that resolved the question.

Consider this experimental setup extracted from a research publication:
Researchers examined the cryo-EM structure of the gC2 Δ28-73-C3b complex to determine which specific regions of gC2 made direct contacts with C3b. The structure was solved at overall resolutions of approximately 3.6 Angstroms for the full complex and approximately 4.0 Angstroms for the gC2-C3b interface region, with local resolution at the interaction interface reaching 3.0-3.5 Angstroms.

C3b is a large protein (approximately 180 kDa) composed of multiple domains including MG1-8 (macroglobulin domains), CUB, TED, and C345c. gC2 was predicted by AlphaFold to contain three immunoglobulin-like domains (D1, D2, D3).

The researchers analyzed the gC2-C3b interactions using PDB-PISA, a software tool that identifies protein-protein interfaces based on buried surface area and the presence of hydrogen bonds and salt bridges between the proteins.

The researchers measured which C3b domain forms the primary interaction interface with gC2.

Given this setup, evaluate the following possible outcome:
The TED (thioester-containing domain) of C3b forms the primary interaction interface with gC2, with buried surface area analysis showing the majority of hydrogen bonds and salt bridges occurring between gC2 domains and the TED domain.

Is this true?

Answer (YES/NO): NO